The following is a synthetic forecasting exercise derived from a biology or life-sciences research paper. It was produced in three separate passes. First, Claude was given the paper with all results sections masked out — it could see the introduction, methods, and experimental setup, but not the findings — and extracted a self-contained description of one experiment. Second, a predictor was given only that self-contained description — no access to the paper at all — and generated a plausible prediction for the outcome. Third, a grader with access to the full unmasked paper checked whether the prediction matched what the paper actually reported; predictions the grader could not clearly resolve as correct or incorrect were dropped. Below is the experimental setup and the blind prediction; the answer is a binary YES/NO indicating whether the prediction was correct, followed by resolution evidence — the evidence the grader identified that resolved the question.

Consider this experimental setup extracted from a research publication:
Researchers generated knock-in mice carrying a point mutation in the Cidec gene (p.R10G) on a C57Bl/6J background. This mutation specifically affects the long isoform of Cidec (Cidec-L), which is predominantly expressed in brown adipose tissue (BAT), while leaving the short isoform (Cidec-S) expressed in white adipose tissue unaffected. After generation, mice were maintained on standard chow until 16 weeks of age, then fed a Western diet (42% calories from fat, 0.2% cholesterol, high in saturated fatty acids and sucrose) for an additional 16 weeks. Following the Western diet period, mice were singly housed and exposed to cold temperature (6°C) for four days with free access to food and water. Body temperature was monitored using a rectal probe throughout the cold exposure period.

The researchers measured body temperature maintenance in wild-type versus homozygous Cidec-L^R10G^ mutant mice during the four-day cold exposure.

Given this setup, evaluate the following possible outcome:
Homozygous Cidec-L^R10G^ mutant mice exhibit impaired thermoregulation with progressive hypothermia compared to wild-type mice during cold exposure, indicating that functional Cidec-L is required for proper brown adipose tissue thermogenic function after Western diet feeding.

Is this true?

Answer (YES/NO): YES